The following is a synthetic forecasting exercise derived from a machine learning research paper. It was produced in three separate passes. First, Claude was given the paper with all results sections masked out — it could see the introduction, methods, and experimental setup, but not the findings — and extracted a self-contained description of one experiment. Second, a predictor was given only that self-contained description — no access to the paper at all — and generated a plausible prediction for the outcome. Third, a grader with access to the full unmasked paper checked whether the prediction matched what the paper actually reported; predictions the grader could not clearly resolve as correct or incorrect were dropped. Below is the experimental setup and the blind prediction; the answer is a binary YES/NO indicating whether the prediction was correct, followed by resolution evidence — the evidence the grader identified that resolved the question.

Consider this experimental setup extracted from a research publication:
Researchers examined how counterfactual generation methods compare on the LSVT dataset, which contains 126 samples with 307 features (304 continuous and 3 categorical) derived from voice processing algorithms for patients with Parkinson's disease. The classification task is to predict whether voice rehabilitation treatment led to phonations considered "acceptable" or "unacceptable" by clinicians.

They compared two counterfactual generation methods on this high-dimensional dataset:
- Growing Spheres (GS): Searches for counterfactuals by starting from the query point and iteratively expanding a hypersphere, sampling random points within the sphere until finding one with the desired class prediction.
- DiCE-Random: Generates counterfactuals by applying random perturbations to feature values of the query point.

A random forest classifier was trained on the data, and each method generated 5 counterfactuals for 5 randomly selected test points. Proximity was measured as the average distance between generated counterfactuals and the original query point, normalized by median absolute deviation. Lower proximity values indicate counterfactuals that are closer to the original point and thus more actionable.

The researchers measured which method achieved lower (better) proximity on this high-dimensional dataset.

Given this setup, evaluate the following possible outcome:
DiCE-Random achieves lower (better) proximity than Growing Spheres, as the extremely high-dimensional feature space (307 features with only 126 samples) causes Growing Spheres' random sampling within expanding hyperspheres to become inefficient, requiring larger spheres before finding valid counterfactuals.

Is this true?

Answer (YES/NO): NO